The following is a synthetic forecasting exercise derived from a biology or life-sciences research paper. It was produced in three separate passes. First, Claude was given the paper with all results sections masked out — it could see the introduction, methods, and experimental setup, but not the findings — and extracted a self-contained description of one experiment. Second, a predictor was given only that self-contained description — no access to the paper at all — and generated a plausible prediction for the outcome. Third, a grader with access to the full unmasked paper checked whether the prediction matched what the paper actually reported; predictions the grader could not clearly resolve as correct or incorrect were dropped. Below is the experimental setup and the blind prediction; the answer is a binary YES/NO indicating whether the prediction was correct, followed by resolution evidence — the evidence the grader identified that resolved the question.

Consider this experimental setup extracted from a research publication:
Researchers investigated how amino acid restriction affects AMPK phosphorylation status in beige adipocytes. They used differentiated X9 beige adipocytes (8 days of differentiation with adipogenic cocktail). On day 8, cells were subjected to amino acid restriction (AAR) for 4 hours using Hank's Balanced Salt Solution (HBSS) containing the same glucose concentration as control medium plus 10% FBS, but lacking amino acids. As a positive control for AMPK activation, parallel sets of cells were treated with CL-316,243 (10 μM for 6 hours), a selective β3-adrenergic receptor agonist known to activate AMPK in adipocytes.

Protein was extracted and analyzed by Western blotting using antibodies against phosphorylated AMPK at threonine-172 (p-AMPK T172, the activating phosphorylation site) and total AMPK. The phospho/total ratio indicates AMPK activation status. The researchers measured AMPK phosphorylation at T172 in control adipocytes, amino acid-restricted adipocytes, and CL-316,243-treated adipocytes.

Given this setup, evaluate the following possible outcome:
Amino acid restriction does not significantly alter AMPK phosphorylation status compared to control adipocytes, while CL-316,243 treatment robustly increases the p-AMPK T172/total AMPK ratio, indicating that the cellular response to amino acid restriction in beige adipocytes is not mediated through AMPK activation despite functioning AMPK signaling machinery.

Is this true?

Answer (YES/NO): NO